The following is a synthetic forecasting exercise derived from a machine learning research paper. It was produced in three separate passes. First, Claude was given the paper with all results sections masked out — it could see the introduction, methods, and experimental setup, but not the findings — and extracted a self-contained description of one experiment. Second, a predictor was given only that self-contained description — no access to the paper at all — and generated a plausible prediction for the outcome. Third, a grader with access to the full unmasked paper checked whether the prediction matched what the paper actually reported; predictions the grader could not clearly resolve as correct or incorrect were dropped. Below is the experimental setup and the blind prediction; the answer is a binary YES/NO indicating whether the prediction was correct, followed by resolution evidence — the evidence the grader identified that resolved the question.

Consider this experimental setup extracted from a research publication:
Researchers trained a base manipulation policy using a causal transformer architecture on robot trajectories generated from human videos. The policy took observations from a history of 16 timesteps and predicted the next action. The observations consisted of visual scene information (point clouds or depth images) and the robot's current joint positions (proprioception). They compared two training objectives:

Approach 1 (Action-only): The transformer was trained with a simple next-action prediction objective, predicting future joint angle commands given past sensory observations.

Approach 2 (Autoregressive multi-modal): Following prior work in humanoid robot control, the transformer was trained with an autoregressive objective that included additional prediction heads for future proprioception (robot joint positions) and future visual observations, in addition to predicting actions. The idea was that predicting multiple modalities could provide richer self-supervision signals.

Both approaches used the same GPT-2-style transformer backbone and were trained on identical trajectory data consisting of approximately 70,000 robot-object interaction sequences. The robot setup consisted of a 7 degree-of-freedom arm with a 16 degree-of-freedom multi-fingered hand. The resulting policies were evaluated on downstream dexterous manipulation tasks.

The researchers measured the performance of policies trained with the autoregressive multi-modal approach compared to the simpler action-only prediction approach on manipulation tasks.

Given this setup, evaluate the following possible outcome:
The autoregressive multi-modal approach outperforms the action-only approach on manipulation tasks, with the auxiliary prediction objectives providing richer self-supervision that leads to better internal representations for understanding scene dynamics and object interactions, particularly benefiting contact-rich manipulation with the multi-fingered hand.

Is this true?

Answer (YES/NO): NO